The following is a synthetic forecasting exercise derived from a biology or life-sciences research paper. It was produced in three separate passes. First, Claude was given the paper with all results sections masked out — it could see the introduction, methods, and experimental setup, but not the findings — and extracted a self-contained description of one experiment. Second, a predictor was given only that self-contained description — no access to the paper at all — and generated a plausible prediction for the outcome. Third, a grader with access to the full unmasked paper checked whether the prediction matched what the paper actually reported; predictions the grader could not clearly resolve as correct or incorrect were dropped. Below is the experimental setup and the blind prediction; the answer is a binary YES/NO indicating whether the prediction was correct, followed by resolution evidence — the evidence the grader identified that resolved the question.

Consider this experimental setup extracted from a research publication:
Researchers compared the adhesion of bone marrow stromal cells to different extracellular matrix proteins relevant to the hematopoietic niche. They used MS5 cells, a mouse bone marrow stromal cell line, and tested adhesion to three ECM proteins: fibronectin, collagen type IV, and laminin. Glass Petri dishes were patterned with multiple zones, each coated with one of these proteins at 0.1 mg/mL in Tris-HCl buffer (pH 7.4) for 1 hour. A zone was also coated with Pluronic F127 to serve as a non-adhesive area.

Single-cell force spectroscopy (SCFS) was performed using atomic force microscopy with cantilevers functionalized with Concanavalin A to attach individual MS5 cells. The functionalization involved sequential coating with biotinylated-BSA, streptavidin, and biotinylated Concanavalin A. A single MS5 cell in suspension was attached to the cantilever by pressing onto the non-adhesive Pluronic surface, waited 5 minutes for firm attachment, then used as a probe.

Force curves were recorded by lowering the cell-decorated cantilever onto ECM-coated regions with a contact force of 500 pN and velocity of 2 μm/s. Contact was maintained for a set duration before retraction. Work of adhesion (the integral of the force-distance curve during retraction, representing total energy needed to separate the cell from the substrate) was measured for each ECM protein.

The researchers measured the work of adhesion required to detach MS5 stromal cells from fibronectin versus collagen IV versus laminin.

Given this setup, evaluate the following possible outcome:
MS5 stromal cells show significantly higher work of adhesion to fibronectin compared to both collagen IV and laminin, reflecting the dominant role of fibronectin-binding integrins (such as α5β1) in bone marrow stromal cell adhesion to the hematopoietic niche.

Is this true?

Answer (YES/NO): YES